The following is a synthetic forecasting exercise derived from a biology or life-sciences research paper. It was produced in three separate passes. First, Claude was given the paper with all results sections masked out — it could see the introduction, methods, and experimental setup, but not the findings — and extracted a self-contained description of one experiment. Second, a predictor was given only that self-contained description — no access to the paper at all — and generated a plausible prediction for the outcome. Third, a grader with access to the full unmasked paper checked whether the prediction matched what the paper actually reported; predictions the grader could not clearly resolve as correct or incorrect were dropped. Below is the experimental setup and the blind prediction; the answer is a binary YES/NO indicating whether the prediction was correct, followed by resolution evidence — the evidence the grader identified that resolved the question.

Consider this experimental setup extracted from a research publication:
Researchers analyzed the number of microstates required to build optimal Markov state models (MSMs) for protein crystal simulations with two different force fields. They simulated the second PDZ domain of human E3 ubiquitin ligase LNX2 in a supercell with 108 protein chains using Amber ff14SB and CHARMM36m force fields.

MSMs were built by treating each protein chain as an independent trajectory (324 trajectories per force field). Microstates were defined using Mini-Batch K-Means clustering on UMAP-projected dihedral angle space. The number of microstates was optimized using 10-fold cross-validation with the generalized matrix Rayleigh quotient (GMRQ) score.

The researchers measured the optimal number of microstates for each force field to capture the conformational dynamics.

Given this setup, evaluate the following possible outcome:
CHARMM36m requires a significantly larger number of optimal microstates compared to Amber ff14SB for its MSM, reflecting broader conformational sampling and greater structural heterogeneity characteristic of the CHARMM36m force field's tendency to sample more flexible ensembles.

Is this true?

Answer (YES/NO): NO